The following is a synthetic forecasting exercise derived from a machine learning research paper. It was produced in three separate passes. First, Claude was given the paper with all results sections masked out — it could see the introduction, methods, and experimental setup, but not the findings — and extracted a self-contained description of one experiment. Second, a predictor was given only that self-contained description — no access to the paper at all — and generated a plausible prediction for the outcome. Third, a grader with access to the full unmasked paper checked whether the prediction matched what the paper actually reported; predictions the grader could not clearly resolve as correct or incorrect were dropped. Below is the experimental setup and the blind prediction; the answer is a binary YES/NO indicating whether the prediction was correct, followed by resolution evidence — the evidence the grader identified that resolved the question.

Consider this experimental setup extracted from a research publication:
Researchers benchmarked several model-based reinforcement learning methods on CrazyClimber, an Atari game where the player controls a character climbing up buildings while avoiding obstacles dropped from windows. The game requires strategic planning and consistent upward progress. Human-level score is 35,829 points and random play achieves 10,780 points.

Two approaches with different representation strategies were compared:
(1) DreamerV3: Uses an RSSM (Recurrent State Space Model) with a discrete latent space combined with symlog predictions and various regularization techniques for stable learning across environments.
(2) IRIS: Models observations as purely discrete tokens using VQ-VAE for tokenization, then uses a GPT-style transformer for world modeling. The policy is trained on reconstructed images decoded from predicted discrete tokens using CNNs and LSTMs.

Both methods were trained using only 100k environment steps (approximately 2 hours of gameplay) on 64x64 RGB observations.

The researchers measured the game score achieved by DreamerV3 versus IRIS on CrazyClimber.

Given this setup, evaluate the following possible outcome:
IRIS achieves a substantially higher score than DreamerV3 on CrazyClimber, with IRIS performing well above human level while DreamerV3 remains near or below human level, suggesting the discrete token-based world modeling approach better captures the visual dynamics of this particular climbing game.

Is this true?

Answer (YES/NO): NO